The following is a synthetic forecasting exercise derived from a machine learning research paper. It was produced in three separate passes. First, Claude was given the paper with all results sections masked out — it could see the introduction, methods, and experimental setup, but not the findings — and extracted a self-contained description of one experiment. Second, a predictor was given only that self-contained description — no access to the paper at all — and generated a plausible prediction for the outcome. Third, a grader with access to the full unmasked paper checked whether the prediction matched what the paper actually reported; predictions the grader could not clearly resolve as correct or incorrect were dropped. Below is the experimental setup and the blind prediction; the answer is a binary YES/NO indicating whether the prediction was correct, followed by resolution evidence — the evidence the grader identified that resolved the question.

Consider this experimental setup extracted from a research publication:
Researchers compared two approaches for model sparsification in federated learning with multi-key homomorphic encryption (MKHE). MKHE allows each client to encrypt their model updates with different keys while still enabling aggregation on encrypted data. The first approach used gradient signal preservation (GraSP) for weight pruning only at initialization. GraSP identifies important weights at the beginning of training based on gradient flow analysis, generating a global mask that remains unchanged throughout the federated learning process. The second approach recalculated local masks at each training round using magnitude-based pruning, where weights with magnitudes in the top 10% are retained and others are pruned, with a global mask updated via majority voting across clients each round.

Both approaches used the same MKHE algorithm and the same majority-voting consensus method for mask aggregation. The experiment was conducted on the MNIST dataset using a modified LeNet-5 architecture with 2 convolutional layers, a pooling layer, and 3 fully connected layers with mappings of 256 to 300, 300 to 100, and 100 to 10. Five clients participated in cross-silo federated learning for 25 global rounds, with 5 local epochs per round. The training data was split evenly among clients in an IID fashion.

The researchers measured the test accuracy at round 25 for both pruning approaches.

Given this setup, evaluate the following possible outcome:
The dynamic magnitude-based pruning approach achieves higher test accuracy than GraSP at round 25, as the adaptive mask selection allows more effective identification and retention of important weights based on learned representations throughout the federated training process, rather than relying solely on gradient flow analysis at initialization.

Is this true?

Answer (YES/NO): YES